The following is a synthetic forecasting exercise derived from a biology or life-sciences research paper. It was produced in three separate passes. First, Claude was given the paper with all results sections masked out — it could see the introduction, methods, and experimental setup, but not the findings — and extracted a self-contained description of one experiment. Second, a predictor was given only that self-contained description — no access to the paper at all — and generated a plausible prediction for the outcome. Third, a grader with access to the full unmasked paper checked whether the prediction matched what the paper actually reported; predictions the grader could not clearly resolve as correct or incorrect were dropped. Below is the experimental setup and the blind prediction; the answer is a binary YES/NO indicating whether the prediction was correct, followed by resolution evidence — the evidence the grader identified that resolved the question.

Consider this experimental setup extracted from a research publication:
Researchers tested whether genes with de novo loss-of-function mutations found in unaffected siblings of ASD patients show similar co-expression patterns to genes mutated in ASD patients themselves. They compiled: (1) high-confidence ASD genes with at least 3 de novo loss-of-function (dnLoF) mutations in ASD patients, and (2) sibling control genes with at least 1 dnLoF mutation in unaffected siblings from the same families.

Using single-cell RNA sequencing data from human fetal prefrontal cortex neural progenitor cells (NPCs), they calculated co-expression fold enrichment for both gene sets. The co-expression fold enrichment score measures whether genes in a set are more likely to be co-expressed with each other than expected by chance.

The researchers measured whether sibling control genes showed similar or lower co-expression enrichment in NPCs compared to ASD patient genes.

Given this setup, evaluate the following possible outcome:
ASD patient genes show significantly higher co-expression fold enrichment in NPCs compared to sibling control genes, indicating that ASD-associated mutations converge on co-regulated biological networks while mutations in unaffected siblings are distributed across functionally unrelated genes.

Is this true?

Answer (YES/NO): YES